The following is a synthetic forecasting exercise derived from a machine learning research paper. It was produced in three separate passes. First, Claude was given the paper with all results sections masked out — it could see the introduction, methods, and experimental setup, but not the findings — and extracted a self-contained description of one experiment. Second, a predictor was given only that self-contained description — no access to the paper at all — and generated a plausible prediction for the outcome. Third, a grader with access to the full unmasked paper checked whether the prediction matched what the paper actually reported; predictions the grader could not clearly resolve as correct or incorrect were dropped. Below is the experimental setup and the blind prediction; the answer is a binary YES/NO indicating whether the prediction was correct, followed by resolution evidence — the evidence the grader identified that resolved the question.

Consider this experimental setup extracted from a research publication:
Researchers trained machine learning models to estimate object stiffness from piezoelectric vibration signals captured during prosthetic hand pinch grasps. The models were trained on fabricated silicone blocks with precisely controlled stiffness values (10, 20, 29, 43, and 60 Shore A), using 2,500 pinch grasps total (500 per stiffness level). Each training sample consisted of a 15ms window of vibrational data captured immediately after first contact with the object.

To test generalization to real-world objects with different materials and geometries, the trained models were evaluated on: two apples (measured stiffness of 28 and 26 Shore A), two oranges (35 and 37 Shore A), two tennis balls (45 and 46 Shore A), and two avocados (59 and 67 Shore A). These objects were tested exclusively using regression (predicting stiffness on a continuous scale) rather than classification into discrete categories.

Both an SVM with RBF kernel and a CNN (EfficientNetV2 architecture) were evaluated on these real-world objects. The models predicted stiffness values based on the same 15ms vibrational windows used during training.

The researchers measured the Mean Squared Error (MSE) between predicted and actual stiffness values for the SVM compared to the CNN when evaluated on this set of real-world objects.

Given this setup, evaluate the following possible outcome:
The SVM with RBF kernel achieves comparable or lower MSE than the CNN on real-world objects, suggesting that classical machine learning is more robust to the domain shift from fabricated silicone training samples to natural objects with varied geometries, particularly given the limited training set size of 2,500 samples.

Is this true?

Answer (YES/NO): NO